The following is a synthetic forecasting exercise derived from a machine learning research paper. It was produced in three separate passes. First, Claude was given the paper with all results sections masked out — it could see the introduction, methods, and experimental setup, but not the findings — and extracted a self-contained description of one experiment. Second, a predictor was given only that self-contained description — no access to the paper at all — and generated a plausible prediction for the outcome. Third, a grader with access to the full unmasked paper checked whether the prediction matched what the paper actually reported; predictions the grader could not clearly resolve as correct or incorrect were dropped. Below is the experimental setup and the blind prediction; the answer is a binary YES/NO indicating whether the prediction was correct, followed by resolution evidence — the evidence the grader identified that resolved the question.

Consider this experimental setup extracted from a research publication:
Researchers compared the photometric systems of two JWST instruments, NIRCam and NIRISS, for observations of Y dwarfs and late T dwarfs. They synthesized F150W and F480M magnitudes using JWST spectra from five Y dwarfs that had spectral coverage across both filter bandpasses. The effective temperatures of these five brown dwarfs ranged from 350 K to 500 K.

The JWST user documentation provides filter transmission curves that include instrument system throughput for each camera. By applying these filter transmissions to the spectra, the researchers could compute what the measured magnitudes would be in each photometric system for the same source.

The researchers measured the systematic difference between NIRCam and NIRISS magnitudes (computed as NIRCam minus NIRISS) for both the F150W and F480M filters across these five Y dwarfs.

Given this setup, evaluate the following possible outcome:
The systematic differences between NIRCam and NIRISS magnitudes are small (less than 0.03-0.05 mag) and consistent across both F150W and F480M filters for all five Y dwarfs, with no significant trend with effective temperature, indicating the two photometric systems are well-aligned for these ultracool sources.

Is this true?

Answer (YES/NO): NO